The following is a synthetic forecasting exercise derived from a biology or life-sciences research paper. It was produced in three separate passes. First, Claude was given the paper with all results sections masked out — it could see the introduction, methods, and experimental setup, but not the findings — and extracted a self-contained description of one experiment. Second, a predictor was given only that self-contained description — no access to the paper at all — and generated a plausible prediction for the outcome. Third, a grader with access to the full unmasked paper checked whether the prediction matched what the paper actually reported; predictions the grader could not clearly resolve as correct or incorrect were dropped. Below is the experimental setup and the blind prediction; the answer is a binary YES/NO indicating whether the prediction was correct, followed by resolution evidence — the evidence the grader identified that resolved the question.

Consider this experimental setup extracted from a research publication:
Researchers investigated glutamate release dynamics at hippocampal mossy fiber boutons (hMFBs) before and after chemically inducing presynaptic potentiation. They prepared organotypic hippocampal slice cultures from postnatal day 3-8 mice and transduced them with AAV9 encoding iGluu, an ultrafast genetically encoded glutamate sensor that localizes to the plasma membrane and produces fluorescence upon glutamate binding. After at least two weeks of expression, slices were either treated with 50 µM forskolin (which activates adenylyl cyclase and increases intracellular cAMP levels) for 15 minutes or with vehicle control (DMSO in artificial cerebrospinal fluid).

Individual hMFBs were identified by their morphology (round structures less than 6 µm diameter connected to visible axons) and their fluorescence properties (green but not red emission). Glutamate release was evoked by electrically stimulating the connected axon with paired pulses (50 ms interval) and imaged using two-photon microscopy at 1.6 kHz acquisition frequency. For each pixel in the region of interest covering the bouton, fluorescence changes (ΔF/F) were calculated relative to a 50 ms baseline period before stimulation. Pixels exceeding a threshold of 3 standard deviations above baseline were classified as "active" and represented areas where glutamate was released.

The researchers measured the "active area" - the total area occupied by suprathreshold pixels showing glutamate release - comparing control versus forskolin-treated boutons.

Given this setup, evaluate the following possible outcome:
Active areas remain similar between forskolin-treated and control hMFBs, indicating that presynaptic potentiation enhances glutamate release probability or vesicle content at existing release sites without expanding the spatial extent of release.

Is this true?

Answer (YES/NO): NO